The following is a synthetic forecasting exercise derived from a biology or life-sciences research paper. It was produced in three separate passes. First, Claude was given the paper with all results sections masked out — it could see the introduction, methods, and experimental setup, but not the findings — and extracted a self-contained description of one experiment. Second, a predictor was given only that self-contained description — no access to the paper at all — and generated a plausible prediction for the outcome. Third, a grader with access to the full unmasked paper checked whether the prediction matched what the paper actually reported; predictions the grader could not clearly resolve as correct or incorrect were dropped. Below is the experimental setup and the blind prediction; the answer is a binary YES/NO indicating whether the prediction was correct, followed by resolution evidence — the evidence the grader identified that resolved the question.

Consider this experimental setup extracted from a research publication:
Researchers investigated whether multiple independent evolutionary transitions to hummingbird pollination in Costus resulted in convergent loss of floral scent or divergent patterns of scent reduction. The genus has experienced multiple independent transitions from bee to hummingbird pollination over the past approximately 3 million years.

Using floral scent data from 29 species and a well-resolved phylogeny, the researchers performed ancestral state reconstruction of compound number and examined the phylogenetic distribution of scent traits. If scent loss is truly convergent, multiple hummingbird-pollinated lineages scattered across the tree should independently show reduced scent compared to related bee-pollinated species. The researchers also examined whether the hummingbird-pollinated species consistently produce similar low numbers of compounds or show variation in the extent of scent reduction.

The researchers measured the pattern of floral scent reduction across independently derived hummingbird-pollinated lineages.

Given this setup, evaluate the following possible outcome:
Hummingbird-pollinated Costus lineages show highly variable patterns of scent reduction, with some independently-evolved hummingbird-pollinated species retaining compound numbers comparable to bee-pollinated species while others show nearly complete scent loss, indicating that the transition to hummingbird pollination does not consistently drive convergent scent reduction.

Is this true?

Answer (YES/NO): NO